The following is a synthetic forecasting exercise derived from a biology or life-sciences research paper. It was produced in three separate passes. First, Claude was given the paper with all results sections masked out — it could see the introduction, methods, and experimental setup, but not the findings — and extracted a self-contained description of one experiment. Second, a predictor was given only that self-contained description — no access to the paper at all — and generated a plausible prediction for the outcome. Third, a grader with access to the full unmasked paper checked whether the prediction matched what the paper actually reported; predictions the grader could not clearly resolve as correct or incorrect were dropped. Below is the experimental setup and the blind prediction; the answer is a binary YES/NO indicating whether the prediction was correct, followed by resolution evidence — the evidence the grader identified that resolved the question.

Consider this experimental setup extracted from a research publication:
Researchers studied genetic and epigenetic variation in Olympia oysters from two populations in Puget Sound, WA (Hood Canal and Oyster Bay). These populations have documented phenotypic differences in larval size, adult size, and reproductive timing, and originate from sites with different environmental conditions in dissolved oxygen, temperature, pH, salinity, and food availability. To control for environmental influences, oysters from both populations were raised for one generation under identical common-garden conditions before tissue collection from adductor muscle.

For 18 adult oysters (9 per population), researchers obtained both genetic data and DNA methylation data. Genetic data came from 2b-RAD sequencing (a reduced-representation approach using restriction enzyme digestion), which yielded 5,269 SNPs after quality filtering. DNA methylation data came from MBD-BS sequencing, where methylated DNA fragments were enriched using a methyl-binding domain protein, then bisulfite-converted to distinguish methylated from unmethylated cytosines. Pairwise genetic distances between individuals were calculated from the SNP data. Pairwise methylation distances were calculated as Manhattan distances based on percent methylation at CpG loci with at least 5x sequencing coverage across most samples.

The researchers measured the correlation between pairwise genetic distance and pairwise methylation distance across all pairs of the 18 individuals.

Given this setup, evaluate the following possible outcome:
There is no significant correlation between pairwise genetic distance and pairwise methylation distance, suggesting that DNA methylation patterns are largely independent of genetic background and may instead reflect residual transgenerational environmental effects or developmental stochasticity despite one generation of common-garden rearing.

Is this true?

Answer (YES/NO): NO